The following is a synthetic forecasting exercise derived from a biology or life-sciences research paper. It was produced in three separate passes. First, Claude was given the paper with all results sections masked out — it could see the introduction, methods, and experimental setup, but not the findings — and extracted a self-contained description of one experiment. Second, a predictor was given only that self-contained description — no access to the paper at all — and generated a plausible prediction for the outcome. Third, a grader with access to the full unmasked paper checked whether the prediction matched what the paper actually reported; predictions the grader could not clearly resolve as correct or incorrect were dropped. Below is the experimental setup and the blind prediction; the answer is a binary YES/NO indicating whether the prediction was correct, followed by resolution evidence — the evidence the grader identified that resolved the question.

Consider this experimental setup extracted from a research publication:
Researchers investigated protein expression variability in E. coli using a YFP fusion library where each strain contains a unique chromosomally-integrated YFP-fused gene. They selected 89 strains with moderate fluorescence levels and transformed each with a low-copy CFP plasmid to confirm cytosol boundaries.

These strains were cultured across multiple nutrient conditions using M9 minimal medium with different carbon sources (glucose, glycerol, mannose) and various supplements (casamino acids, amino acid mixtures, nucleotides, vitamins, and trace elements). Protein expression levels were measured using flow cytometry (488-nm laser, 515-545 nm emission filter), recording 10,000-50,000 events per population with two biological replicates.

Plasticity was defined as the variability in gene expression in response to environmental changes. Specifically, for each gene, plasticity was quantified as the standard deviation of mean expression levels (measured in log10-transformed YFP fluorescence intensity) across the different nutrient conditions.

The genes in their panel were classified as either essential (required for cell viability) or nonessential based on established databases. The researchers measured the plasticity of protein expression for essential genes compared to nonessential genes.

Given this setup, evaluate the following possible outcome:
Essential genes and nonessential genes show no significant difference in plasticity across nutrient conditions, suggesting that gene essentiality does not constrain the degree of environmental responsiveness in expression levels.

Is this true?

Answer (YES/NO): NO